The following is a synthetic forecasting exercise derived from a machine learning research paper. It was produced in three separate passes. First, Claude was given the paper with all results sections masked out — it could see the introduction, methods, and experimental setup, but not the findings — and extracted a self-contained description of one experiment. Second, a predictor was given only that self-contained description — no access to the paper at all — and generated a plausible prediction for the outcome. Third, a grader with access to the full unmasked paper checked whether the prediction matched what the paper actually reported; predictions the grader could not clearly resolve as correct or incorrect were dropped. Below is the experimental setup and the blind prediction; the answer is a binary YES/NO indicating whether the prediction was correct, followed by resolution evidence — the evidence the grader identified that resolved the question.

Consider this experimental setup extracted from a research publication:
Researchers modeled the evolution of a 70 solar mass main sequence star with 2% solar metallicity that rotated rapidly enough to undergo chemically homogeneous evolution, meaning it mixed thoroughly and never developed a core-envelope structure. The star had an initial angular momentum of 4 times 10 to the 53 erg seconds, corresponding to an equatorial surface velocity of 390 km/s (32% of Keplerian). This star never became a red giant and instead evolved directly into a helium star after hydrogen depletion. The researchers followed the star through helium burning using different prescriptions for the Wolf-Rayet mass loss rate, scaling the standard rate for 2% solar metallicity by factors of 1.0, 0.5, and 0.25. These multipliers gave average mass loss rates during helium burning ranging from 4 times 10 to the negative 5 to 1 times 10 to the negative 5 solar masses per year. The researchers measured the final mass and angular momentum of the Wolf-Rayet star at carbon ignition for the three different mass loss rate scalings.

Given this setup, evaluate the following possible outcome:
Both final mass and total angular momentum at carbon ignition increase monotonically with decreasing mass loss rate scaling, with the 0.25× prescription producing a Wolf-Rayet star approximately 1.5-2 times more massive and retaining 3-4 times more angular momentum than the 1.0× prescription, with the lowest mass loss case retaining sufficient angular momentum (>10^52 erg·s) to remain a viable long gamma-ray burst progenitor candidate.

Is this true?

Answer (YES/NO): NO